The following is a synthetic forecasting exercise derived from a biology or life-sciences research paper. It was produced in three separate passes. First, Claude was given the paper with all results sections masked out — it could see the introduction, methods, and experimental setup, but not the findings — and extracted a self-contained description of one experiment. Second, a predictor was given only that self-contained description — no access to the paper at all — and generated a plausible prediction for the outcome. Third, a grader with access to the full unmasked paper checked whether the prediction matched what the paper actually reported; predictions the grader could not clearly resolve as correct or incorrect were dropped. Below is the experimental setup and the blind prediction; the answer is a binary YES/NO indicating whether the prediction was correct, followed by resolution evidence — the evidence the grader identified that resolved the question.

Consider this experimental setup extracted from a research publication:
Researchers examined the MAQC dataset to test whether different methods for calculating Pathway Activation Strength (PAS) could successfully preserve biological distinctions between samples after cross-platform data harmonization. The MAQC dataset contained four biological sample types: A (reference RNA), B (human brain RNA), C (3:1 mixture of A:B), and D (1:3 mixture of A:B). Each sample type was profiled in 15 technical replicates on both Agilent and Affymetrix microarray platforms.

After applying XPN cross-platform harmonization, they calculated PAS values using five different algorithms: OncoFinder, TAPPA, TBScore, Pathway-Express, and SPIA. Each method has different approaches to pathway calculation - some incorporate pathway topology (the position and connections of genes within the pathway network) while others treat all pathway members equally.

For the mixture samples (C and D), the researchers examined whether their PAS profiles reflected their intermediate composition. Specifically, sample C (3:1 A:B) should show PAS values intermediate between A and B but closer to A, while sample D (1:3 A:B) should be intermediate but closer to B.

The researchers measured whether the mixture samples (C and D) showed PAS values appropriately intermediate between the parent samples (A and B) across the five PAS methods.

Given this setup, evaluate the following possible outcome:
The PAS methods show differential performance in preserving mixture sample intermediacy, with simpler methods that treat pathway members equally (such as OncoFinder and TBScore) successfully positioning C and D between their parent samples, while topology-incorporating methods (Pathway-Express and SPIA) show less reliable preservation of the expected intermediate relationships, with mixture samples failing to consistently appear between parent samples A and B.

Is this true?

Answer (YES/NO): NO